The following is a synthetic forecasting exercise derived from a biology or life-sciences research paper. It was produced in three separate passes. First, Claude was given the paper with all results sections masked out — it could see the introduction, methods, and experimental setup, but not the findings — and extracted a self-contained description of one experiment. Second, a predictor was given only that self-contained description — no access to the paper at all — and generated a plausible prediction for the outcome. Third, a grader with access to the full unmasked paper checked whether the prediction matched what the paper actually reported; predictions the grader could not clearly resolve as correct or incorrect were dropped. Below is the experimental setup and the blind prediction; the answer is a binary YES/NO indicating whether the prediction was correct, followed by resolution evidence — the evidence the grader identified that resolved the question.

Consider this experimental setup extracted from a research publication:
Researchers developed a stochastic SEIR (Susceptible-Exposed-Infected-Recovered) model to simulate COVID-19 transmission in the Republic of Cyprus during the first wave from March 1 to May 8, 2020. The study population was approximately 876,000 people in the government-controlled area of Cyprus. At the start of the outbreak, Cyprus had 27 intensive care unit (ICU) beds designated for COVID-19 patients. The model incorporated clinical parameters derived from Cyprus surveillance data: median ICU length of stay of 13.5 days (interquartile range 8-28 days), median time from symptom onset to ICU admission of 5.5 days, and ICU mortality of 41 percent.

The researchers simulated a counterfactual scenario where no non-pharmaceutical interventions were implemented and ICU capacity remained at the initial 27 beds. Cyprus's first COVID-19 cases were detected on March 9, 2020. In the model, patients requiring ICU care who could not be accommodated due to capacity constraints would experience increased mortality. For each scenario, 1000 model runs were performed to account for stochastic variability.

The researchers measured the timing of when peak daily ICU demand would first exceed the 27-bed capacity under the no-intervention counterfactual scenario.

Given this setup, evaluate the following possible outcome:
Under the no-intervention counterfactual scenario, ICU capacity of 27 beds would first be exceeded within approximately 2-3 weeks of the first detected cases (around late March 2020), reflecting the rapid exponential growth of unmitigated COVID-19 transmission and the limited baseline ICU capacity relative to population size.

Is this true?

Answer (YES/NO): NO